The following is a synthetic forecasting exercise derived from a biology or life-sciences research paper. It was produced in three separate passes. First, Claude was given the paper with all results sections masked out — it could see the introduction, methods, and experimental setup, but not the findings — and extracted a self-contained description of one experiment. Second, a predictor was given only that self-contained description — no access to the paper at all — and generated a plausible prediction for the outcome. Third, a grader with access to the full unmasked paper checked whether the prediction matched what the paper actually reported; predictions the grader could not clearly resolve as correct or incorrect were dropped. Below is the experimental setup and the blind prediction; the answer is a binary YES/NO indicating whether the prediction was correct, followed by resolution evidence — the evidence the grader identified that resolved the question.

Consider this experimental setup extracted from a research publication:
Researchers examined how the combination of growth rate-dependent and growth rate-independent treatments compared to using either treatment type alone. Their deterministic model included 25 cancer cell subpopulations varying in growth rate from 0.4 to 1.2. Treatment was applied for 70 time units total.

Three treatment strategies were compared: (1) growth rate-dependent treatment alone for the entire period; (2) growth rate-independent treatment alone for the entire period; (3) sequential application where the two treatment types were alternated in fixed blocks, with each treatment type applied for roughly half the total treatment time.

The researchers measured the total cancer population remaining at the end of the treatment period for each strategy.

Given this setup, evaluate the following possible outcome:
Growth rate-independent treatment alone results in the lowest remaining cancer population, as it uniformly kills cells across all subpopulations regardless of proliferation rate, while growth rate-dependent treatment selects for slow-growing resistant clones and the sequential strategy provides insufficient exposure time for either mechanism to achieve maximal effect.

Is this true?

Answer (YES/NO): NO